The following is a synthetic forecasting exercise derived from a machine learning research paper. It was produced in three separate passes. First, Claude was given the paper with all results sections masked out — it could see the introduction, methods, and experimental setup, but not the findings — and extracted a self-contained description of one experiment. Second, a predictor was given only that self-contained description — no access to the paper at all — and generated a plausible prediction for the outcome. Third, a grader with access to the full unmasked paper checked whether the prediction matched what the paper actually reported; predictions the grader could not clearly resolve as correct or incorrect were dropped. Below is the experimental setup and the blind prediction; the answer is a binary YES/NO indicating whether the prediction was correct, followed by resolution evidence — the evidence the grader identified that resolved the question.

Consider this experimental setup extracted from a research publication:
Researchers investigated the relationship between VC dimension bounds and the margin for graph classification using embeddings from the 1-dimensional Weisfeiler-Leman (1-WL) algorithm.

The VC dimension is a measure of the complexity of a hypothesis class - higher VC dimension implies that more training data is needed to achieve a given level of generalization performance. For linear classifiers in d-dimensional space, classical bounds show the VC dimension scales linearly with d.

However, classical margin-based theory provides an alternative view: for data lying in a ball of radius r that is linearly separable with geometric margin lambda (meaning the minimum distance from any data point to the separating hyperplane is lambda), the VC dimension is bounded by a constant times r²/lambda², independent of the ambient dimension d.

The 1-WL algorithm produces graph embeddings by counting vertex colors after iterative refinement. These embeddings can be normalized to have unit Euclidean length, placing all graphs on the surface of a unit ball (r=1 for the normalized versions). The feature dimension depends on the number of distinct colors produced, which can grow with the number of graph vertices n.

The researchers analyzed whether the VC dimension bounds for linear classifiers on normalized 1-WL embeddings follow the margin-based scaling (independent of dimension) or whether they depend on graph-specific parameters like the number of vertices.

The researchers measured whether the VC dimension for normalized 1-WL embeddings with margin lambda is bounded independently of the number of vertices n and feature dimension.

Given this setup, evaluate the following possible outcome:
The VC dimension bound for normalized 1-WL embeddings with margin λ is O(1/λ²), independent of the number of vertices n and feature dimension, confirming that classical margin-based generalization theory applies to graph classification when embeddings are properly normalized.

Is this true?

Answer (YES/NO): YES